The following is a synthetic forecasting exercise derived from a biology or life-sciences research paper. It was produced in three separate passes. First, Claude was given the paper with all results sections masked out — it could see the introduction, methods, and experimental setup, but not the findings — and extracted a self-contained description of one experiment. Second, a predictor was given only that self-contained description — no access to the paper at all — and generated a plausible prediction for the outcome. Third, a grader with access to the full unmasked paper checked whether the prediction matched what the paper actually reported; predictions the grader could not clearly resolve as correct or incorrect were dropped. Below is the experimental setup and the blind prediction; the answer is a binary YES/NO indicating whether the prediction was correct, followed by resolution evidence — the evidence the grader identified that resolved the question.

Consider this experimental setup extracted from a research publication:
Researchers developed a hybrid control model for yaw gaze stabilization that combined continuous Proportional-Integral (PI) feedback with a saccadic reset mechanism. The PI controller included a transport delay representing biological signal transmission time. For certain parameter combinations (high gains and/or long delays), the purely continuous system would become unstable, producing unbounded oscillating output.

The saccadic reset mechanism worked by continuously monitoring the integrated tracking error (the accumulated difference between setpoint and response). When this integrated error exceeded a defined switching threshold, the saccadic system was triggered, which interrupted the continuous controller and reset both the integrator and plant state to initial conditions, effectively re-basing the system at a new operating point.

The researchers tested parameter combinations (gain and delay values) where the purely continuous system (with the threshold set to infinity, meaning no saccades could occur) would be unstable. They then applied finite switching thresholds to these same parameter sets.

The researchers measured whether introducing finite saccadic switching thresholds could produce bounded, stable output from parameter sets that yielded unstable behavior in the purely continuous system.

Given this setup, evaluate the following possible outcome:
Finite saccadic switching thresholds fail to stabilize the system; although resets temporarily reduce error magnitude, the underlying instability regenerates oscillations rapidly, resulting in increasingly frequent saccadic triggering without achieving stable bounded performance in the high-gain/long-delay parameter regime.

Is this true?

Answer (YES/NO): NO